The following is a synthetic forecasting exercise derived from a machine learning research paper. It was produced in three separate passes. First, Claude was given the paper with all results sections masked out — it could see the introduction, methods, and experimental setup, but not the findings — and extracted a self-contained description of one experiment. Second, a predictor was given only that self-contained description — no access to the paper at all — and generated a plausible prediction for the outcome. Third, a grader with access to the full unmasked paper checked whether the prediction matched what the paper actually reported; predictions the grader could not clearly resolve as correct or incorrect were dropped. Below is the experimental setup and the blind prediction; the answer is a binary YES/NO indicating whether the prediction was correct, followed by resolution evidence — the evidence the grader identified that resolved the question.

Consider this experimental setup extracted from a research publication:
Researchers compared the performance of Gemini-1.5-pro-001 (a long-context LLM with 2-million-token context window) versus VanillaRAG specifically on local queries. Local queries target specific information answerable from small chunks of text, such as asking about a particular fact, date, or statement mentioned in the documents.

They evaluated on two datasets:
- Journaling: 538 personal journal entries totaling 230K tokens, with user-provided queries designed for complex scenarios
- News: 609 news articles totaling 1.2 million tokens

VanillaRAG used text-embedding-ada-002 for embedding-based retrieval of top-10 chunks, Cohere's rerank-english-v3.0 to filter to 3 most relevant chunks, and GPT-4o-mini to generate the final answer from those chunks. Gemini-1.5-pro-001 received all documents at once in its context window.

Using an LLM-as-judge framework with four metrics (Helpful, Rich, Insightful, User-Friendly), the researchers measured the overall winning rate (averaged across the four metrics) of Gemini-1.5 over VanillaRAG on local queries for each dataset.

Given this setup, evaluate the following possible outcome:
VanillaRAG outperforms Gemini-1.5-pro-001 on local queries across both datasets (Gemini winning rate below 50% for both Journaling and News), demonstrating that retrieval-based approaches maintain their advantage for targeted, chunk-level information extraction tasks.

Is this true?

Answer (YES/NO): NO